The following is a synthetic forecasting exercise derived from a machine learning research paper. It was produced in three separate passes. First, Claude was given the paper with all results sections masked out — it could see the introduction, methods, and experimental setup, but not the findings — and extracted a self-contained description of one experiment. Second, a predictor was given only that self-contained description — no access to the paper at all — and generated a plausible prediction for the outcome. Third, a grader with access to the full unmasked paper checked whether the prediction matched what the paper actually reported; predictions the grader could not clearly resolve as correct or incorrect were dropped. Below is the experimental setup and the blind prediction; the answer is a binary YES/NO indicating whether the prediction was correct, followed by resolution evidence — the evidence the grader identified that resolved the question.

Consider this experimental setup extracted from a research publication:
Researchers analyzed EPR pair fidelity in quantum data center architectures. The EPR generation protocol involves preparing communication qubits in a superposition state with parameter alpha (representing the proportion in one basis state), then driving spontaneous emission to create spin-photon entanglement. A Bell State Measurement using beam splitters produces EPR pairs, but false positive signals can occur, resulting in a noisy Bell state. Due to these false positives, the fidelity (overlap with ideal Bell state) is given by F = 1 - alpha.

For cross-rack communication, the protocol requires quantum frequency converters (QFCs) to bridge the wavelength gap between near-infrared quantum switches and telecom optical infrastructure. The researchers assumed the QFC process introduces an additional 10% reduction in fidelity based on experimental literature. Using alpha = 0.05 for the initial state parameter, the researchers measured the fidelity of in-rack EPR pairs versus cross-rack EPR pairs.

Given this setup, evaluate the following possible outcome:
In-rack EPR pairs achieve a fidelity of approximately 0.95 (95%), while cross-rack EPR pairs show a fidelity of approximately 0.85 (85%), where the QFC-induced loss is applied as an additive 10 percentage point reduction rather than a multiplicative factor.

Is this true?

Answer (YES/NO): YES